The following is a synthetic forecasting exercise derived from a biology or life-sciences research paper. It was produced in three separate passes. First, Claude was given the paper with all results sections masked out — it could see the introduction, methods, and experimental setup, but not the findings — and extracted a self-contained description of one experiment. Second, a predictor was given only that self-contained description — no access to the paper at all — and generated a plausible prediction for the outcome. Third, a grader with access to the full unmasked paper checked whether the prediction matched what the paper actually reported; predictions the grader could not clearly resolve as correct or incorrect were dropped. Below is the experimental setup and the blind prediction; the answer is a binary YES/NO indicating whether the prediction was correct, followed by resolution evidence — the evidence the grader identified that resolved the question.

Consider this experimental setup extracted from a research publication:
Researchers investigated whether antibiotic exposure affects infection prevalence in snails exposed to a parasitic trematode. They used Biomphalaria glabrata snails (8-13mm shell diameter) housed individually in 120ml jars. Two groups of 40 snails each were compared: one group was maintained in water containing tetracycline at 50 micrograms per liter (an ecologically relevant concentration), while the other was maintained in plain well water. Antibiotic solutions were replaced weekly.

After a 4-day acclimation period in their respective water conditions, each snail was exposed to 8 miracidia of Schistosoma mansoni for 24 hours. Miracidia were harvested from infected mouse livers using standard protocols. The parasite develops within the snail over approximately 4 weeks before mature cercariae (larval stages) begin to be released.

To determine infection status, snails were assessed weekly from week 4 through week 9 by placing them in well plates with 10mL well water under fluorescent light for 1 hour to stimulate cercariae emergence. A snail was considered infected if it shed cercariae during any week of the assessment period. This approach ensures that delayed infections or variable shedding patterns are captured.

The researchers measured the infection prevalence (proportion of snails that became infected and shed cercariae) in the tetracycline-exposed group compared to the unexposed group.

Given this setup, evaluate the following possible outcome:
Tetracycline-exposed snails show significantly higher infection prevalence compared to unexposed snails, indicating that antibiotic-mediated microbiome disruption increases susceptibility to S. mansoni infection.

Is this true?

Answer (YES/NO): NO